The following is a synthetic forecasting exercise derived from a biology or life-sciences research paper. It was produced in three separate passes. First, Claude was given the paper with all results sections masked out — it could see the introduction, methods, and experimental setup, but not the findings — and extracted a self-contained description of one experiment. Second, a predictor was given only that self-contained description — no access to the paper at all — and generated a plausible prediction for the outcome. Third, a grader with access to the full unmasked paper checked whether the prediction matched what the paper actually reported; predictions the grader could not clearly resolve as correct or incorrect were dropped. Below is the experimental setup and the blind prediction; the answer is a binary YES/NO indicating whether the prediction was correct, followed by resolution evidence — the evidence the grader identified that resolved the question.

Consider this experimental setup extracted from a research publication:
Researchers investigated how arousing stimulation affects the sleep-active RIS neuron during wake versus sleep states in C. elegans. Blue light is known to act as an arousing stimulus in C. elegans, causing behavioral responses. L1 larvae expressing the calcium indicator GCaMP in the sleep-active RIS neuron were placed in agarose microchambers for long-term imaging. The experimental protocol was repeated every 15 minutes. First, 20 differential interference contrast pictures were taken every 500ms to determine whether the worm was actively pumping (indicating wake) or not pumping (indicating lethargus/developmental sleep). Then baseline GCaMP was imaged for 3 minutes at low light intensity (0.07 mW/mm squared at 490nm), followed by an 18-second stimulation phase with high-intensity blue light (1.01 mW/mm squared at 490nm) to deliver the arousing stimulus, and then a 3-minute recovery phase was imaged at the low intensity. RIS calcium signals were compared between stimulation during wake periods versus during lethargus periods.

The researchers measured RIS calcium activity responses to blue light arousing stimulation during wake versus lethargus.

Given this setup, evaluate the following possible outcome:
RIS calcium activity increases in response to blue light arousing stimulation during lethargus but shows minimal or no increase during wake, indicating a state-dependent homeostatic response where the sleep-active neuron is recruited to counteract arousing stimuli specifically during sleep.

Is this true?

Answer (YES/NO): NO